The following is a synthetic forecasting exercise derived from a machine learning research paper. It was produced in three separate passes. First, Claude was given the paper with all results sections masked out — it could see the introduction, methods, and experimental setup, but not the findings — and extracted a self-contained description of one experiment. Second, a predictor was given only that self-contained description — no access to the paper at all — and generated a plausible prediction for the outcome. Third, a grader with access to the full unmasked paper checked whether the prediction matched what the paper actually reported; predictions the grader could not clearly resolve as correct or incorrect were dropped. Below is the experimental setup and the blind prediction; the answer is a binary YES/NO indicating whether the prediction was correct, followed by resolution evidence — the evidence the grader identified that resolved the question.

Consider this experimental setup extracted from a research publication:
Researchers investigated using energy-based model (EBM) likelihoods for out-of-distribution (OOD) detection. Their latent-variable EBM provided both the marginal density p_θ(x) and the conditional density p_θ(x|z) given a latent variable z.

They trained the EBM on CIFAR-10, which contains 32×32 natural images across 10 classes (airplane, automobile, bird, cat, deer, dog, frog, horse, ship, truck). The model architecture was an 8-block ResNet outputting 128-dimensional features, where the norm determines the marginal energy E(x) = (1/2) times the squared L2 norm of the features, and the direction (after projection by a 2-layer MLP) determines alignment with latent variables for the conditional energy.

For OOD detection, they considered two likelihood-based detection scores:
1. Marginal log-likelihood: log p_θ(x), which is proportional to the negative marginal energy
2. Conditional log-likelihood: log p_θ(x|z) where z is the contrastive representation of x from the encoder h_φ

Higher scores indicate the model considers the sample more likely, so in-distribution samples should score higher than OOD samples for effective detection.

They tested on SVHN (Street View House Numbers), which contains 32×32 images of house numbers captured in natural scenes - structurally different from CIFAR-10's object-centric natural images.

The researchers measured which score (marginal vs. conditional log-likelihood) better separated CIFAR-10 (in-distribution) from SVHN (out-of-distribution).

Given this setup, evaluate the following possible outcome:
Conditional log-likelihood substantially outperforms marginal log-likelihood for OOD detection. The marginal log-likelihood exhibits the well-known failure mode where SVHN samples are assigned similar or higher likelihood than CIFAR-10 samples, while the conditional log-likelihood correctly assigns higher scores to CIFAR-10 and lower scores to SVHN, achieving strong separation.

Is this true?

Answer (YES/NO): NO